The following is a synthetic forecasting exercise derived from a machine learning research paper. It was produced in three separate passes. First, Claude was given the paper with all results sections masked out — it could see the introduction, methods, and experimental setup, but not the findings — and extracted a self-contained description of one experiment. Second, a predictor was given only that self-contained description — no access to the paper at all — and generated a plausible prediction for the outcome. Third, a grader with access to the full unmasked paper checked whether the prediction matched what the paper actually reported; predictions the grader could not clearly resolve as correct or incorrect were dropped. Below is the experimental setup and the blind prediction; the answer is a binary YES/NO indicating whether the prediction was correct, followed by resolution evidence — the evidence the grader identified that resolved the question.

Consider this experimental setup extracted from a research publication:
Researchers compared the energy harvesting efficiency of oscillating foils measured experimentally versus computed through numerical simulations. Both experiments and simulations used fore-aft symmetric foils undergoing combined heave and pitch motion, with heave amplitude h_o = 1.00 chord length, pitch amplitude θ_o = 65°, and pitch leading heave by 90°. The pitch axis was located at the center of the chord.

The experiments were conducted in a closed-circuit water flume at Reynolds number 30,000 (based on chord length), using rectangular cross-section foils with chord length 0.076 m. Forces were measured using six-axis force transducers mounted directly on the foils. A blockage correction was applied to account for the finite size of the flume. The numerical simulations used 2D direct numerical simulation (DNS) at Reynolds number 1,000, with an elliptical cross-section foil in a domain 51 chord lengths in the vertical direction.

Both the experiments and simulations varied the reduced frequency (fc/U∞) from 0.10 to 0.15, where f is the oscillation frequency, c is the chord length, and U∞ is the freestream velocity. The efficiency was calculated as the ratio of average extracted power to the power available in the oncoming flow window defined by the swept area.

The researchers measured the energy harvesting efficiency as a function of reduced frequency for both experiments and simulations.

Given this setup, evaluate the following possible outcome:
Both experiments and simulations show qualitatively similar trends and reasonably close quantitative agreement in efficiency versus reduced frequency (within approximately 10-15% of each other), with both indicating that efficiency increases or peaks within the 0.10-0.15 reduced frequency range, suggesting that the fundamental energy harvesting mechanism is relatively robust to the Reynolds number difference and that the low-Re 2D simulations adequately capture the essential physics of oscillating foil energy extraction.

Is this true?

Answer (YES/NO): YES